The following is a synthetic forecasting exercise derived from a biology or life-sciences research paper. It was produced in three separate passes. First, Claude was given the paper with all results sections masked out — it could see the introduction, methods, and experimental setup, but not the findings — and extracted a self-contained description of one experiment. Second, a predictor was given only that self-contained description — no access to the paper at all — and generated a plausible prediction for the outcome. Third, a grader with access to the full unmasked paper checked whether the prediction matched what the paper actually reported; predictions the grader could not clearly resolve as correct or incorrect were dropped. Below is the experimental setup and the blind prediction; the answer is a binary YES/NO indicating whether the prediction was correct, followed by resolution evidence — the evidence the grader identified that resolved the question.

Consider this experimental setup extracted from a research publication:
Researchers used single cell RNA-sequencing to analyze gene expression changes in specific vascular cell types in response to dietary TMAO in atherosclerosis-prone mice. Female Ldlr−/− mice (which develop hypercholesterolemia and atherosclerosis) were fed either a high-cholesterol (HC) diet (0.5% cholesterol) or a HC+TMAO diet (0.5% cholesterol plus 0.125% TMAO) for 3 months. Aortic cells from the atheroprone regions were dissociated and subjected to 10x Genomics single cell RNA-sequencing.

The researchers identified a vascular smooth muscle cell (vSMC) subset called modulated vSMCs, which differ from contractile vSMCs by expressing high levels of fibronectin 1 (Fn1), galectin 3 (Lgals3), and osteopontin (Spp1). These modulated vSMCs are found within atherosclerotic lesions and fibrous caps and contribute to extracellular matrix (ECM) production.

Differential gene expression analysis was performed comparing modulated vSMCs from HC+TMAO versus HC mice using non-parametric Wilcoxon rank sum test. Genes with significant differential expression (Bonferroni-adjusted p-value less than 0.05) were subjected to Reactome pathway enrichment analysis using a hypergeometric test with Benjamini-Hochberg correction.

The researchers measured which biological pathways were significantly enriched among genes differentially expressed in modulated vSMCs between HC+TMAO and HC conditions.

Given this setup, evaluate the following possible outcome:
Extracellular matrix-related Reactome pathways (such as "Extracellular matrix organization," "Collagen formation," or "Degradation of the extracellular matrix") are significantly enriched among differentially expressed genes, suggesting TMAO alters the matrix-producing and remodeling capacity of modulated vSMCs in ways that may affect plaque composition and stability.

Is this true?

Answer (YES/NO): YES